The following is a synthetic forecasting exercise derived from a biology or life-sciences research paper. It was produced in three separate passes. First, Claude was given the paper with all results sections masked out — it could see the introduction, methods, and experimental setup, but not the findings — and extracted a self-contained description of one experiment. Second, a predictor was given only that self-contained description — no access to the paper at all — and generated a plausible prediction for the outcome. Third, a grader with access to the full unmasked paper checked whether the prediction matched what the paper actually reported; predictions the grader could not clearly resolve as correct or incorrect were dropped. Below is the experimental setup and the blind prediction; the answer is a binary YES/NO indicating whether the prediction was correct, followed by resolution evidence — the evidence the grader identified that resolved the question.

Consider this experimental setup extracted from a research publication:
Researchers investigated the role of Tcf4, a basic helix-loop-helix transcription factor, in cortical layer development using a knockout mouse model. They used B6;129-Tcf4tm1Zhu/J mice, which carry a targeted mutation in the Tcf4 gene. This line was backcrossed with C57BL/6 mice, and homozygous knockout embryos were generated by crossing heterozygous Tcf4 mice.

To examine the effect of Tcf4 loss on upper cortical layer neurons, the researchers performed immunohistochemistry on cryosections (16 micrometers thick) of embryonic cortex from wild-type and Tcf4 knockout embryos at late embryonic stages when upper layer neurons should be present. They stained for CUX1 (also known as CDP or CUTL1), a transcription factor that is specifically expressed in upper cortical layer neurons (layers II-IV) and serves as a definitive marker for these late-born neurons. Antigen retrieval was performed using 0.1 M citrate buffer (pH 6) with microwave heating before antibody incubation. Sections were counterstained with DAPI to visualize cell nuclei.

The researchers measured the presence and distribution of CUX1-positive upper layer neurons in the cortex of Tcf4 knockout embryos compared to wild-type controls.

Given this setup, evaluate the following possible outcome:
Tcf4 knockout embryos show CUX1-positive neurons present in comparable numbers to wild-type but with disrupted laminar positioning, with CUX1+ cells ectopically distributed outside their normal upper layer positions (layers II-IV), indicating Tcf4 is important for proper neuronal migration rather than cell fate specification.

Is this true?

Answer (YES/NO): NO